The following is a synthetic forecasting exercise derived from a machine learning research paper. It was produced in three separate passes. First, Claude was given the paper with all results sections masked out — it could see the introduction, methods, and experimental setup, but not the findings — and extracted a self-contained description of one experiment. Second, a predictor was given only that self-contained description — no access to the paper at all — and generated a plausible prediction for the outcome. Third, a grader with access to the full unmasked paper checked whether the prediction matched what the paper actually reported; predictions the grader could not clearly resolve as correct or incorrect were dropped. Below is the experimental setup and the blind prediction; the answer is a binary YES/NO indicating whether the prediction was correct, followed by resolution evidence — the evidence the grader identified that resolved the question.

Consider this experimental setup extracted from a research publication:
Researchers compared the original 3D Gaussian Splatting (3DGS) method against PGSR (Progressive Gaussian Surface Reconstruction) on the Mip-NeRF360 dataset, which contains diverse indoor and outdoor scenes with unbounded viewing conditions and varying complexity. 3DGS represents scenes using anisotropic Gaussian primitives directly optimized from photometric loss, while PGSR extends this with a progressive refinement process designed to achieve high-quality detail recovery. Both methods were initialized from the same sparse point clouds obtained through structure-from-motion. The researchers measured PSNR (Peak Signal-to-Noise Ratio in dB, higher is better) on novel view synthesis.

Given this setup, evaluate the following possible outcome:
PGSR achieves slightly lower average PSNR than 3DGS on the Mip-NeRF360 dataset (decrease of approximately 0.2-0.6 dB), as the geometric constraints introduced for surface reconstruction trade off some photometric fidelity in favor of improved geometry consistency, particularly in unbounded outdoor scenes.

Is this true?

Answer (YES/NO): NO